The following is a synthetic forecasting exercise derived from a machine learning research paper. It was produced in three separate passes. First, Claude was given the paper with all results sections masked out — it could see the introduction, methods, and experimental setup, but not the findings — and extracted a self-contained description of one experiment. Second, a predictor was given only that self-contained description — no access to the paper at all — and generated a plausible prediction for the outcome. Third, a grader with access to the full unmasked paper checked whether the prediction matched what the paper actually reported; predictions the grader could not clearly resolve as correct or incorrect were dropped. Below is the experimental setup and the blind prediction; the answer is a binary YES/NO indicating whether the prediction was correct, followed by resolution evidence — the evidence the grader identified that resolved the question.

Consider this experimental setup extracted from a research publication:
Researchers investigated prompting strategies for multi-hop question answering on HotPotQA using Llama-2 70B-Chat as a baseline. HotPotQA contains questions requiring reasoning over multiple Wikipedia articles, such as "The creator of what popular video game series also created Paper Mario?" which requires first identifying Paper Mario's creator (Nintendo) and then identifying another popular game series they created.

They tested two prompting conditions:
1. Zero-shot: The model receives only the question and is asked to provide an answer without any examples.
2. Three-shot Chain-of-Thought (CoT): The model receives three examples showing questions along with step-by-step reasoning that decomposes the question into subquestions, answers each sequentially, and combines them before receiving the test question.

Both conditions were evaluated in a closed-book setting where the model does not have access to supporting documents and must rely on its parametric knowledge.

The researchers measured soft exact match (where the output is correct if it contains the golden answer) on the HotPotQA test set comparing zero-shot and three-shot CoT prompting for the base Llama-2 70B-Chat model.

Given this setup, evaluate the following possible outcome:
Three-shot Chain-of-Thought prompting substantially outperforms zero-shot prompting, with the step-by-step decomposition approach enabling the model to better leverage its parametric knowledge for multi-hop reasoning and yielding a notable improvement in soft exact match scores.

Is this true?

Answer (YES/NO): NO